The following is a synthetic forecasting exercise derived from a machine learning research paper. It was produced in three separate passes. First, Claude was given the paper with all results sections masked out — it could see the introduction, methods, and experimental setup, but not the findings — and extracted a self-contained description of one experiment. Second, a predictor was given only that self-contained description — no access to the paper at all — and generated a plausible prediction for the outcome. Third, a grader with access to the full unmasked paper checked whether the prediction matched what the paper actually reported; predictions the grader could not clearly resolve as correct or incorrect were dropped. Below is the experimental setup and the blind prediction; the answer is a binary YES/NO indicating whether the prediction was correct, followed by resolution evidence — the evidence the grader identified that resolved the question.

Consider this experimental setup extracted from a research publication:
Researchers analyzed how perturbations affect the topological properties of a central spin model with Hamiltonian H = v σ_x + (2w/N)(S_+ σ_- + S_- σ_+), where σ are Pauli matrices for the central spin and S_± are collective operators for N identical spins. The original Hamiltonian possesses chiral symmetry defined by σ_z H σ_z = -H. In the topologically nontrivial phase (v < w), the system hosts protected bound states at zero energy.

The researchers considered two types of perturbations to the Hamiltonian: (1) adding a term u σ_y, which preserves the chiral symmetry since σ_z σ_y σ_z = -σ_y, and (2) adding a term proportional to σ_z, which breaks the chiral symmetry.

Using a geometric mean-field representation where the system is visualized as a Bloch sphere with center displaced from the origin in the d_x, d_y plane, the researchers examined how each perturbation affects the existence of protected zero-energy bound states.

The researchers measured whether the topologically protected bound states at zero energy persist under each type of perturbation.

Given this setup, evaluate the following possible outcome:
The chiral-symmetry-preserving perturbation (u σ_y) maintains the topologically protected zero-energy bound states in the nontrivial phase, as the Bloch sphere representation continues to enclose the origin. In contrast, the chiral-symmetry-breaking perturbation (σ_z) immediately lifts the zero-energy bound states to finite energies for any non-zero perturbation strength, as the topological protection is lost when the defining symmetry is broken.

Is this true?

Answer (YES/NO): YES